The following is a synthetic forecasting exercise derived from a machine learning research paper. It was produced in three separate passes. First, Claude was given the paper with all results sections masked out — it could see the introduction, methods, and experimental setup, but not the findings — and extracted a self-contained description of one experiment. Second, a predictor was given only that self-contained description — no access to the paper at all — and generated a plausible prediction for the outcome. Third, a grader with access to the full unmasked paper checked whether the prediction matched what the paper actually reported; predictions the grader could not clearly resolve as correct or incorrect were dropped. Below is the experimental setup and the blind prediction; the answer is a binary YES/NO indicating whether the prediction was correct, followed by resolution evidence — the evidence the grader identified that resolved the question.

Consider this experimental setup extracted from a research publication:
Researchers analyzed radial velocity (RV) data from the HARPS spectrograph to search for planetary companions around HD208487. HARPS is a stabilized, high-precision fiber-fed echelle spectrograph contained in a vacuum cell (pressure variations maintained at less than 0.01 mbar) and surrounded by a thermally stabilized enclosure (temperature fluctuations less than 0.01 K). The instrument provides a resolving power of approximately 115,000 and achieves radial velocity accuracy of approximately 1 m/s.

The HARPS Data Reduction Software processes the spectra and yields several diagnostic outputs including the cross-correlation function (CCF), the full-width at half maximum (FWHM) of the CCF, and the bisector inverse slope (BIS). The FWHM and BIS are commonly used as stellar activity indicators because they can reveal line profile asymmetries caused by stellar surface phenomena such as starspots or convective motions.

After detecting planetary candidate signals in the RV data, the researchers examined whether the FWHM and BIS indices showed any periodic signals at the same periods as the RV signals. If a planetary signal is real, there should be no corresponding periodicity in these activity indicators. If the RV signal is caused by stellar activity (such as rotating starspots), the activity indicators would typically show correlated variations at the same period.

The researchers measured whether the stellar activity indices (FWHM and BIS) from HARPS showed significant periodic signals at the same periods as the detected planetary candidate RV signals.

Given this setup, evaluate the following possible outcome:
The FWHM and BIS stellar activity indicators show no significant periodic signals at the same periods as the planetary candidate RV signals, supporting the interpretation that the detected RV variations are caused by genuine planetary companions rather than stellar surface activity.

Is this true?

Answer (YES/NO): YES